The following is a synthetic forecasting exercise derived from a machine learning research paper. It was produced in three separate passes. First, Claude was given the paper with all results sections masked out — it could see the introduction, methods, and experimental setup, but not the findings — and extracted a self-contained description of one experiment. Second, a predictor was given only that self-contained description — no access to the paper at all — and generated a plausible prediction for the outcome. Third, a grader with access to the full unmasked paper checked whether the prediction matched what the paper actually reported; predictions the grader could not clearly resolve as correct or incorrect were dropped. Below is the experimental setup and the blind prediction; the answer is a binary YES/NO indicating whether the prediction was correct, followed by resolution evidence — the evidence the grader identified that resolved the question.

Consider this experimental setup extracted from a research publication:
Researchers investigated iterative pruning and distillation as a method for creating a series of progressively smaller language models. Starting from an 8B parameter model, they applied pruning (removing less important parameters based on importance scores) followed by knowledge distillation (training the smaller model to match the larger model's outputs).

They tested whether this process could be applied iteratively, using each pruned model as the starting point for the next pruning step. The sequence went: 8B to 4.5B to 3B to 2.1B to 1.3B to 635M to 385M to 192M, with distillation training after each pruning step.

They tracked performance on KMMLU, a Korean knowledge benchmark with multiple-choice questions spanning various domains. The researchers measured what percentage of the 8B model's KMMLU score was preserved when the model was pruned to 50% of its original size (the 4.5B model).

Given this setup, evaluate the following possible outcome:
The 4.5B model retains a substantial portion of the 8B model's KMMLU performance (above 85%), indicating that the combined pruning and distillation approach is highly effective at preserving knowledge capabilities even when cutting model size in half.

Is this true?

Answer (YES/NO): YES